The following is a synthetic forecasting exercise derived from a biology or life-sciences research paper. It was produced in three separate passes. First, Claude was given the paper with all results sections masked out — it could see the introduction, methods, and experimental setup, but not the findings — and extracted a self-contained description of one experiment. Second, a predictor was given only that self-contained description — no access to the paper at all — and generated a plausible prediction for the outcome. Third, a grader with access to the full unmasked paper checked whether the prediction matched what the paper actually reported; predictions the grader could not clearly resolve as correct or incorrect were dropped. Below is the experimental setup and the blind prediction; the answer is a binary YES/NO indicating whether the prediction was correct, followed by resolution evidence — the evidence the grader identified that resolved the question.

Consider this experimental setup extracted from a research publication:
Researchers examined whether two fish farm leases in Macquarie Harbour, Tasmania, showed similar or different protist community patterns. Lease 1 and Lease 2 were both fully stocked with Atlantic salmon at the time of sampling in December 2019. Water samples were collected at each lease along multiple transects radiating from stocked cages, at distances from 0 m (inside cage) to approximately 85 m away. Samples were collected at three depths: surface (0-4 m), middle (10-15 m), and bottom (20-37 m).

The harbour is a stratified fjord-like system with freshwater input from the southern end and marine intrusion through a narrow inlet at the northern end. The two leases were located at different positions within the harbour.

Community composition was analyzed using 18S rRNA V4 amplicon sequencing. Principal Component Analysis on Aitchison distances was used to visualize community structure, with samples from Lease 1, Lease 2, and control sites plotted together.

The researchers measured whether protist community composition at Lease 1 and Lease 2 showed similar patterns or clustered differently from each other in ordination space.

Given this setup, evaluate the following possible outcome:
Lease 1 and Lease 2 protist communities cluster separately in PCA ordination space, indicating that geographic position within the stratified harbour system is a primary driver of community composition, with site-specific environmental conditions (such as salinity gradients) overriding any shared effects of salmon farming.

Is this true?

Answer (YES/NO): NO